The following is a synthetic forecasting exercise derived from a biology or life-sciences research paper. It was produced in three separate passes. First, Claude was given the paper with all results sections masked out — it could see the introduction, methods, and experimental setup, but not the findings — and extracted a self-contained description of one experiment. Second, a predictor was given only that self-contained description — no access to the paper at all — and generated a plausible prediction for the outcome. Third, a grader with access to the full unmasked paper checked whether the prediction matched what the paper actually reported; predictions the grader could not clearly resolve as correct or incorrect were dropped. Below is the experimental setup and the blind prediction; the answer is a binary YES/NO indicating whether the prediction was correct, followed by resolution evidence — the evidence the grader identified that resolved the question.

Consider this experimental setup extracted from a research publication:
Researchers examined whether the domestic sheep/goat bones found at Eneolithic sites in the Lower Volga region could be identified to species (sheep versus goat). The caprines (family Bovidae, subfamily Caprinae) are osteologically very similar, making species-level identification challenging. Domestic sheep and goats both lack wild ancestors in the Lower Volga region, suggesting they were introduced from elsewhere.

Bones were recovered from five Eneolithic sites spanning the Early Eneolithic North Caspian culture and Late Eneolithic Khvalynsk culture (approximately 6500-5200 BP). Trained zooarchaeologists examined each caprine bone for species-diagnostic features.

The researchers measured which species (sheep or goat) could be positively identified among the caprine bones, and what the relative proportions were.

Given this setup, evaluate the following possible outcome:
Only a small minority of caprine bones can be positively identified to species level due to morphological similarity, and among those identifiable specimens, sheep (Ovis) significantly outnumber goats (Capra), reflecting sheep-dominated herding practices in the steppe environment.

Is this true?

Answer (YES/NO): YES